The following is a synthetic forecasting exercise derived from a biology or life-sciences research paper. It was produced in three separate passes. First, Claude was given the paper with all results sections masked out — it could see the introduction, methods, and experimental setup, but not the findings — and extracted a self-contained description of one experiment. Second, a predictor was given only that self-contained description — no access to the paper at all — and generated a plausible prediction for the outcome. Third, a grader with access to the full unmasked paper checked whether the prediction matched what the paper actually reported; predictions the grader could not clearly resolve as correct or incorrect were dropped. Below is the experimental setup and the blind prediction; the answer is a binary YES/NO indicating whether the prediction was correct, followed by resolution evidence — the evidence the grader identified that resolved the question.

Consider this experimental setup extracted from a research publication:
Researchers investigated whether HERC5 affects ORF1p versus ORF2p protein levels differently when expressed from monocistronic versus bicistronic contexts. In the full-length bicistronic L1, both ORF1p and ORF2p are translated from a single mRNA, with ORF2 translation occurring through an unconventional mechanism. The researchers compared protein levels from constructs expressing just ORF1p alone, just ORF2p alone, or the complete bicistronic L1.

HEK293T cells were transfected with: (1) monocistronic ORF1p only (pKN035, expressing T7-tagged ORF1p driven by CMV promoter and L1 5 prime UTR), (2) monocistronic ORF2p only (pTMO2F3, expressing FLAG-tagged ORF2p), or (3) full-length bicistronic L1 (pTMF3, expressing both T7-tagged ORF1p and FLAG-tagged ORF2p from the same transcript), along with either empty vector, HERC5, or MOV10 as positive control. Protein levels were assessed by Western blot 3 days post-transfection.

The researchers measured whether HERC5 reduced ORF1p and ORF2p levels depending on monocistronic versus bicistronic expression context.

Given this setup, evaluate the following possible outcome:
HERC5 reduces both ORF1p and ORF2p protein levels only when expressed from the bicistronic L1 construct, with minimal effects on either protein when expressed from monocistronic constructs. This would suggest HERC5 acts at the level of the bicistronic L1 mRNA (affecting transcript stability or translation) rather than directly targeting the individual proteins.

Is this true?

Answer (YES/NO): NO